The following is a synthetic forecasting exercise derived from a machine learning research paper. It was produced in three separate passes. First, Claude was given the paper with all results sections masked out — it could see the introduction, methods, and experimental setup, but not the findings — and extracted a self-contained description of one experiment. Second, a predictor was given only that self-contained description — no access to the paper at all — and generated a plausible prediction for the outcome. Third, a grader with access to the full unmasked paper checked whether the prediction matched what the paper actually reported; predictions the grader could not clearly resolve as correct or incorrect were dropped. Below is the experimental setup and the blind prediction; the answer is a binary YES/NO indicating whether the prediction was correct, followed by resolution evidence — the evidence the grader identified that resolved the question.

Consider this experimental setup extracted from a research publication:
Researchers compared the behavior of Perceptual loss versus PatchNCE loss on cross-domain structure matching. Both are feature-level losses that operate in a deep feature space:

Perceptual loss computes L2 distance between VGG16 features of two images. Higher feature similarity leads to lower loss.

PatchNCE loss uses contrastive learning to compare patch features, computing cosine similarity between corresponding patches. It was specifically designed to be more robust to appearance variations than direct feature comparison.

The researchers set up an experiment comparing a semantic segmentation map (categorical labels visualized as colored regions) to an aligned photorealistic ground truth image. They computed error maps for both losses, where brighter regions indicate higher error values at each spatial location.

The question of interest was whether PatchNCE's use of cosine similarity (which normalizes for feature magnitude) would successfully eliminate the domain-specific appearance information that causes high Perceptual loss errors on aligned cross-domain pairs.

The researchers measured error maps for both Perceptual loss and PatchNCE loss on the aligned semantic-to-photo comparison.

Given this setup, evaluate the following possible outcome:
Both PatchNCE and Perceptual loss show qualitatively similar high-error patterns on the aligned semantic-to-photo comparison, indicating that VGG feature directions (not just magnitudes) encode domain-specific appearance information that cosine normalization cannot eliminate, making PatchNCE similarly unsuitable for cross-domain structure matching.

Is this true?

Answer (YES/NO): NO